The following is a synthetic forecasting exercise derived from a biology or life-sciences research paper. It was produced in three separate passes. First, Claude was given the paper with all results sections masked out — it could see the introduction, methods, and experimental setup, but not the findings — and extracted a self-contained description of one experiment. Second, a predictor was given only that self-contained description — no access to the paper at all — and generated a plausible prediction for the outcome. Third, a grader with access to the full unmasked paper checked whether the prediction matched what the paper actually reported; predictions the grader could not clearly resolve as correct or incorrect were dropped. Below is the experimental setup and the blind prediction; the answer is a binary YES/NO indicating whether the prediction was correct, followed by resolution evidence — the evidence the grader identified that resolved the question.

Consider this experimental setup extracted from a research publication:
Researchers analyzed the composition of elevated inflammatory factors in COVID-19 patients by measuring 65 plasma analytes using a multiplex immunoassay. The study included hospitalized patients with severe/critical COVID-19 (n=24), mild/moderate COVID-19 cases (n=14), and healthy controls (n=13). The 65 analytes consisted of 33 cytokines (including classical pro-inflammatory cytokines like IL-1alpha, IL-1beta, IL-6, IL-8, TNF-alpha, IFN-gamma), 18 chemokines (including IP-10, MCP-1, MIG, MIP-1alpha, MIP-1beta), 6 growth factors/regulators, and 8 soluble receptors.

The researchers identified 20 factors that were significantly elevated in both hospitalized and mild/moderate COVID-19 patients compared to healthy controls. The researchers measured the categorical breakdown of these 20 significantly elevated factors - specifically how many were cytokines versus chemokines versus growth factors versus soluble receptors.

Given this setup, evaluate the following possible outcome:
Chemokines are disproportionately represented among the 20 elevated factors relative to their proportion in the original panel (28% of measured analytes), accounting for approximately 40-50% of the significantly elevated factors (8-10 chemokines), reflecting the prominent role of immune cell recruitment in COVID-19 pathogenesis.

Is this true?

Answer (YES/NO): YES